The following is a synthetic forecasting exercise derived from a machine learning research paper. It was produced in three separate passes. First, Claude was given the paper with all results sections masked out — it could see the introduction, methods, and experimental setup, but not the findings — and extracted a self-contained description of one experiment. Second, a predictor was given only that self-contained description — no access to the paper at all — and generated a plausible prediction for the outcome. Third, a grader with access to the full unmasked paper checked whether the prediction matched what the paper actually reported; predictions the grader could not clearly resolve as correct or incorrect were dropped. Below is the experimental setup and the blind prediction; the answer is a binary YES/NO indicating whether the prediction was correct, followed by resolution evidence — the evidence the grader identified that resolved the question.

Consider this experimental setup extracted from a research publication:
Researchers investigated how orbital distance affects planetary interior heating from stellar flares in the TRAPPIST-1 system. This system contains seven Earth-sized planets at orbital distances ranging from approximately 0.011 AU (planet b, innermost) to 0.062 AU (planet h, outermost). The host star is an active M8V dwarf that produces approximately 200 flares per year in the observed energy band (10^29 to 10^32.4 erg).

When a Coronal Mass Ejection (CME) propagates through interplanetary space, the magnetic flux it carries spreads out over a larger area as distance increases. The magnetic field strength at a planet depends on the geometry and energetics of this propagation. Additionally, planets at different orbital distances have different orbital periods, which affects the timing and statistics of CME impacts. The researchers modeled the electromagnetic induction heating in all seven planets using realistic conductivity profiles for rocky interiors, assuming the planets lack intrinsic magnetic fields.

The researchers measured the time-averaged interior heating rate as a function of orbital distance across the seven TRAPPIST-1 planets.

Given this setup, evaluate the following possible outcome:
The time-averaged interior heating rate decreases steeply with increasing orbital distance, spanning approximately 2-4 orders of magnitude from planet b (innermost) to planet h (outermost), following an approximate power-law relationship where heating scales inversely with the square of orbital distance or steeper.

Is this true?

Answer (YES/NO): NO